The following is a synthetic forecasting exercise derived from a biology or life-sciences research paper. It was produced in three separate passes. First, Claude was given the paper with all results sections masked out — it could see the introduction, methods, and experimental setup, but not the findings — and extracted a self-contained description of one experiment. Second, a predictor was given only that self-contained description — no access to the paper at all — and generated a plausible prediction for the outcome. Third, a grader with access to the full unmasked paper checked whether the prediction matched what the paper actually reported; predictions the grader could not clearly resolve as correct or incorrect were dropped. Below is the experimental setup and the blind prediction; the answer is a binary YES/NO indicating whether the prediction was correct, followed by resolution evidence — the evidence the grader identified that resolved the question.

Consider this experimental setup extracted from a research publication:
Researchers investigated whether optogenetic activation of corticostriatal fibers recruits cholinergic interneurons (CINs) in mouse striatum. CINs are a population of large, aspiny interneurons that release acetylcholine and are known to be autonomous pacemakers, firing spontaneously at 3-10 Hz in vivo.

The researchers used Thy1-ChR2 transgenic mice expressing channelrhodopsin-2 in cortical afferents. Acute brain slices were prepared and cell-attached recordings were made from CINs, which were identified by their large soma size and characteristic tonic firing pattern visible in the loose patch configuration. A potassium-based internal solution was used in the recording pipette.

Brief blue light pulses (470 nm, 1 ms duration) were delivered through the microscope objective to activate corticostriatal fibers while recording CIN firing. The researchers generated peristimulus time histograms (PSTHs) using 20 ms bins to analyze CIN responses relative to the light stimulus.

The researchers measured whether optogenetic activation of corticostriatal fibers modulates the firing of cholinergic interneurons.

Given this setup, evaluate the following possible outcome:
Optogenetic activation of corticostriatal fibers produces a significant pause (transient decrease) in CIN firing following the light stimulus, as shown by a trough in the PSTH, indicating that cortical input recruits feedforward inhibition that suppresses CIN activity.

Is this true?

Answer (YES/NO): NO